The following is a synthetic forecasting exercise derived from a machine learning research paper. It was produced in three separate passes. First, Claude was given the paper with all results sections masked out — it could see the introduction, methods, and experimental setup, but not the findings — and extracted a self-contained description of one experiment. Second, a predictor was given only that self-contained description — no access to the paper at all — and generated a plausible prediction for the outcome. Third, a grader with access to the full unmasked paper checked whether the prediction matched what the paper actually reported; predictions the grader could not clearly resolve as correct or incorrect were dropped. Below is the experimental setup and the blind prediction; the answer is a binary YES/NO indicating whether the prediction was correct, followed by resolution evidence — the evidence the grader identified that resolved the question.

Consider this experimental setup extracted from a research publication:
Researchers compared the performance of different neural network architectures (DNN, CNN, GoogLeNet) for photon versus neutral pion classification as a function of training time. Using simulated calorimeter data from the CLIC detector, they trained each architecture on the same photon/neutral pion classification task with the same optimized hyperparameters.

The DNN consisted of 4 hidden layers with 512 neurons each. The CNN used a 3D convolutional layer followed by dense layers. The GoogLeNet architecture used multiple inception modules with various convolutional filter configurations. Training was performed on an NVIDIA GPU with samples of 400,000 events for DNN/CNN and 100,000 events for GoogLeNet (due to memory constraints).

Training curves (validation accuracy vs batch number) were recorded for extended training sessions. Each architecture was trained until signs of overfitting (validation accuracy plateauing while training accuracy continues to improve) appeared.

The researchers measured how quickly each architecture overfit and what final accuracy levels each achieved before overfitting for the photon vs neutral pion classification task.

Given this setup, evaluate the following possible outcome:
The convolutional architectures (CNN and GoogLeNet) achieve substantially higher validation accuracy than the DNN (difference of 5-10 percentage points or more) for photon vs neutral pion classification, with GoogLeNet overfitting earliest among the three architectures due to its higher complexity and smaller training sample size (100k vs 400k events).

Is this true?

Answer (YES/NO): NO